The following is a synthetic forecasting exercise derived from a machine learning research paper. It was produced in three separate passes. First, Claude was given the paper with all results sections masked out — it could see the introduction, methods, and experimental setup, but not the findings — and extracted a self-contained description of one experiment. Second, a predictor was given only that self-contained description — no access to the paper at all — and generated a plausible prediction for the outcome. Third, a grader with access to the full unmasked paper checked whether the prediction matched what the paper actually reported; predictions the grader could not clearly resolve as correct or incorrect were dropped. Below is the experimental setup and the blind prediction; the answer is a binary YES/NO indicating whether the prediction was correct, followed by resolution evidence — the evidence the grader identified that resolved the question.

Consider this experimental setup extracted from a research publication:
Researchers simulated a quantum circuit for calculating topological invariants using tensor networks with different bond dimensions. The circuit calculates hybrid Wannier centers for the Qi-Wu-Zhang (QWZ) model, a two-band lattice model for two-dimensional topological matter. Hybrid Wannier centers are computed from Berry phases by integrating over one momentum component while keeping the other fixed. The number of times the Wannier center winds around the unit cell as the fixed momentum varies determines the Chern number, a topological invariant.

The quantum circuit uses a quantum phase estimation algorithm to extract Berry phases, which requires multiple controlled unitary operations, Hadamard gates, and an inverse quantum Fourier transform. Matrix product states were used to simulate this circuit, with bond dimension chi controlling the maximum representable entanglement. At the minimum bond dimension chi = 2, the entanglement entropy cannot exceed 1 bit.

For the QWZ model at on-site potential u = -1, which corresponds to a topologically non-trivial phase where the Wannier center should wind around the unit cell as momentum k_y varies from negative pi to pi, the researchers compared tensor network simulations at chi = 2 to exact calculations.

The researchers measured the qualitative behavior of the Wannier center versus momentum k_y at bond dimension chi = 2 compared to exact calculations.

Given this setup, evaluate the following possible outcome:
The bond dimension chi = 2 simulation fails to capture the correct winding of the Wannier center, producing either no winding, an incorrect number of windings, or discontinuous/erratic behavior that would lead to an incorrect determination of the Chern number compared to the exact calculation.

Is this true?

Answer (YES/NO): NO